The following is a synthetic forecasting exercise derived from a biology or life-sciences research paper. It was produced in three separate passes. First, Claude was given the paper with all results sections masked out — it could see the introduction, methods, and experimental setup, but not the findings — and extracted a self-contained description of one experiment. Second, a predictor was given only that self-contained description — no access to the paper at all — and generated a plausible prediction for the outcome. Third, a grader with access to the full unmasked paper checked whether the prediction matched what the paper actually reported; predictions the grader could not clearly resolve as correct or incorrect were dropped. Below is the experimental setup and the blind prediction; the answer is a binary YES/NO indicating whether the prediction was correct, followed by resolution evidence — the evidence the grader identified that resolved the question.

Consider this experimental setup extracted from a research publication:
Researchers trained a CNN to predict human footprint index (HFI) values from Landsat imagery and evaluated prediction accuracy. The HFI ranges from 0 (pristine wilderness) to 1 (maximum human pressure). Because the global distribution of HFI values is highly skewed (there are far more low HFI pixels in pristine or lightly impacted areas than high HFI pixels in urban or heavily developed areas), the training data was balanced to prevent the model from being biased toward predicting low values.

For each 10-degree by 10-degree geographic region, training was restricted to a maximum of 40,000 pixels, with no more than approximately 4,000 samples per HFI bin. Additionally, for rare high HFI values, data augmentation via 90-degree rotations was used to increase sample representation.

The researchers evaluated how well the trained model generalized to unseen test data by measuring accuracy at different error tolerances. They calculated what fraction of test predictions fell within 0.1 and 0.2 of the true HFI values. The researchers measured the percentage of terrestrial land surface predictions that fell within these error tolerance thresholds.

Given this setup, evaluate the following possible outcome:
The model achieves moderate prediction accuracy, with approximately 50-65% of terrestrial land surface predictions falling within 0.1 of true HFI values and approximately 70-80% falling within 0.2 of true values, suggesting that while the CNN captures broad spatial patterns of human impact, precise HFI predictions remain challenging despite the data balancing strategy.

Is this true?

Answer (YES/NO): NO